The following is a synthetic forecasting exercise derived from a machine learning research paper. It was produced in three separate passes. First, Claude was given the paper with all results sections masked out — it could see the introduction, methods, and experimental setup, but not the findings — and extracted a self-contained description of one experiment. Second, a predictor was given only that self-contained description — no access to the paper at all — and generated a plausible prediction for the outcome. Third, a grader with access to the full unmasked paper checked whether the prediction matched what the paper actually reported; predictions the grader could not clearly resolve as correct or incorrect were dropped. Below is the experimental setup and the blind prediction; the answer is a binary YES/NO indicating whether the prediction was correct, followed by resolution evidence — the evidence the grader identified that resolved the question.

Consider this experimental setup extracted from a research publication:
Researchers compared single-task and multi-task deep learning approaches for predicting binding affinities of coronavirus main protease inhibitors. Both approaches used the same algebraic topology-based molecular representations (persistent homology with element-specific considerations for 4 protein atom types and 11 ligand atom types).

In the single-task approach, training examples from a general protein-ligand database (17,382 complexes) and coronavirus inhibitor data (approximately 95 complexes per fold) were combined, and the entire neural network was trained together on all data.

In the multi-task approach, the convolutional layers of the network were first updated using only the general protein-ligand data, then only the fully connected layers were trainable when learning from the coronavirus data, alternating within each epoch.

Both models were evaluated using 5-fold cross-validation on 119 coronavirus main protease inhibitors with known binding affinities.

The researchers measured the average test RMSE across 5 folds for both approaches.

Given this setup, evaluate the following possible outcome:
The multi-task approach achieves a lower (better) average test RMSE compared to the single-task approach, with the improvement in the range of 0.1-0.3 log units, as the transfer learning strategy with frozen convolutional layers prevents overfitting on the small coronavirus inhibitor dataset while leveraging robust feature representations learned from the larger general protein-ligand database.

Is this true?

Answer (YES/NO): NO